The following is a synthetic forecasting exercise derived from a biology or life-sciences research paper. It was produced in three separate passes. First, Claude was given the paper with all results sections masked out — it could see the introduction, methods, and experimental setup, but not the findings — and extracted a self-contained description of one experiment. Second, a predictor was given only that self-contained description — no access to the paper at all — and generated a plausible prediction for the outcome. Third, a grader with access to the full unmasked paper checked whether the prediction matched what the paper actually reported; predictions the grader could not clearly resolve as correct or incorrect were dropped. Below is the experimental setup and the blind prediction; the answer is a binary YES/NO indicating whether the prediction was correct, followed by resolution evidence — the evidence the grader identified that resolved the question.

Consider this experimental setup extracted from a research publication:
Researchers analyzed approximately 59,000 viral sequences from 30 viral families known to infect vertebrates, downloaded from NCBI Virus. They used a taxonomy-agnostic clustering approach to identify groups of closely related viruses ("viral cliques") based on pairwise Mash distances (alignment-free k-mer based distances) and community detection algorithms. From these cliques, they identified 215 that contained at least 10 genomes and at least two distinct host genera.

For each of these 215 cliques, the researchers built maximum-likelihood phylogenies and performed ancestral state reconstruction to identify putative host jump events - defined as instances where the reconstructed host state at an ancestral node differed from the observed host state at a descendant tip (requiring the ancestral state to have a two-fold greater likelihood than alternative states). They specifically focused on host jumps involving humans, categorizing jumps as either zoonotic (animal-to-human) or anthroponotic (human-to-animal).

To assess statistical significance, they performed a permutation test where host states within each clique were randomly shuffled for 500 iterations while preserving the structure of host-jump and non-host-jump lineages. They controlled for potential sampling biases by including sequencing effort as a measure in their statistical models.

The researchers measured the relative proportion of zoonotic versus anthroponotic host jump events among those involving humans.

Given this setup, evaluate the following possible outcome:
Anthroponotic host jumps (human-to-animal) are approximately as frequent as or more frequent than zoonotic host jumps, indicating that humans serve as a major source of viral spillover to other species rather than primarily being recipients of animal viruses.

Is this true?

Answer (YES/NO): YES